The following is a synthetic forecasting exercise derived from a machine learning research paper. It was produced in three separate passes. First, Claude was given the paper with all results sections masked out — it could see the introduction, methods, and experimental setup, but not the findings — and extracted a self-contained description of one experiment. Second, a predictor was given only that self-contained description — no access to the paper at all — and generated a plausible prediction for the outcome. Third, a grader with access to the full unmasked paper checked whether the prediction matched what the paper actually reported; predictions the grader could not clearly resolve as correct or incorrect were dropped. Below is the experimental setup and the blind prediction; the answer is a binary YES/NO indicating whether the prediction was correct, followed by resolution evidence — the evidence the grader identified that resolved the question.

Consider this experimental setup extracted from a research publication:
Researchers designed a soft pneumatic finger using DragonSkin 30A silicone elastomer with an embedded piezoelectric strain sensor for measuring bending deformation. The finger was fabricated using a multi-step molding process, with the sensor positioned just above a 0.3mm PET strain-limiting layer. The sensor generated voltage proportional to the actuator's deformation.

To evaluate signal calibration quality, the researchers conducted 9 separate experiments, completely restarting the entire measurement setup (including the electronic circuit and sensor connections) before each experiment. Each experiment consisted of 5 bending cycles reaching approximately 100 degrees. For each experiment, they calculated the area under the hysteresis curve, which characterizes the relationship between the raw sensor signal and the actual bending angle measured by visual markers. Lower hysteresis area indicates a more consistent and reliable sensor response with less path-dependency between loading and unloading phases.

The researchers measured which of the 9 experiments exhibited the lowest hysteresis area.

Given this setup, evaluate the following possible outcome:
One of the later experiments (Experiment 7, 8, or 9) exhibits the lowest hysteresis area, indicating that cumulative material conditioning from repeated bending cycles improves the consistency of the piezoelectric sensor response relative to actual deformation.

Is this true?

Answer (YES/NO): YES